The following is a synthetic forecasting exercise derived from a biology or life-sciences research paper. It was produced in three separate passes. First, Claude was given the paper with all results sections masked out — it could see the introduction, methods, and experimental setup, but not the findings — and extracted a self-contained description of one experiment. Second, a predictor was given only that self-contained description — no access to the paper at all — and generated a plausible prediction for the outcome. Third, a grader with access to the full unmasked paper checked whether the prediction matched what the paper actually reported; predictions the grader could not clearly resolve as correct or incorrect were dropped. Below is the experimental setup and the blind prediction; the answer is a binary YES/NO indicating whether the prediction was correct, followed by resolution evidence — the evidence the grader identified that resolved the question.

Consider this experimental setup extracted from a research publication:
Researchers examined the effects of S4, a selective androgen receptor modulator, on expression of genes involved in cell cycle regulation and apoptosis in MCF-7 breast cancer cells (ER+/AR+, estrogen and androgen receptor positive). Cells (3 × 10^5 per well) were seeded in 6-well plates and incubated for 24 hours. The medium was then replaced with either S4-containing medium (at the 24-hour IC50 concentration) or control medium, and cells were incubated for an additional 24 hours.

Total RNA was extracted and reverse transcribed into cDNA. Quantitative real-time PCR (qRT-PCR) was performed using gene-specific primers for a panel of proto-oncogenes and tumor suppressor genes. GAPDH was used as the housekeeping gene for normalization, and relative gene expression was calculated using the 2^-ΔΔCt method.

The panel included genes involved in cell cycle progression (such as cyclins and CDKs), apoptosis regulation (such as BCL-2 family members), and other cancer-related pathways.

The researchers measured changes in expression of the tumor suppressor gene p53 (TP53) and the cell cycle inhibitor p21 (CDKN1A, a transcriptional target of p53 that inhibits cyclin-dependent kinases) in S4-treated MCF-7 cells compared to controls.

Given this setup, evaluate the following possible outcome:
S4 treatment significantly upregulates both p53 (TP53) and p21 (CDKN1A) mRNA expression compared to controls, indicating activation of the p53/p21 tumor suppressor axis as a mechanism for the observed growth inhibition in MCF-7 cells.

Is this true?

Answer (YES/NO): NO